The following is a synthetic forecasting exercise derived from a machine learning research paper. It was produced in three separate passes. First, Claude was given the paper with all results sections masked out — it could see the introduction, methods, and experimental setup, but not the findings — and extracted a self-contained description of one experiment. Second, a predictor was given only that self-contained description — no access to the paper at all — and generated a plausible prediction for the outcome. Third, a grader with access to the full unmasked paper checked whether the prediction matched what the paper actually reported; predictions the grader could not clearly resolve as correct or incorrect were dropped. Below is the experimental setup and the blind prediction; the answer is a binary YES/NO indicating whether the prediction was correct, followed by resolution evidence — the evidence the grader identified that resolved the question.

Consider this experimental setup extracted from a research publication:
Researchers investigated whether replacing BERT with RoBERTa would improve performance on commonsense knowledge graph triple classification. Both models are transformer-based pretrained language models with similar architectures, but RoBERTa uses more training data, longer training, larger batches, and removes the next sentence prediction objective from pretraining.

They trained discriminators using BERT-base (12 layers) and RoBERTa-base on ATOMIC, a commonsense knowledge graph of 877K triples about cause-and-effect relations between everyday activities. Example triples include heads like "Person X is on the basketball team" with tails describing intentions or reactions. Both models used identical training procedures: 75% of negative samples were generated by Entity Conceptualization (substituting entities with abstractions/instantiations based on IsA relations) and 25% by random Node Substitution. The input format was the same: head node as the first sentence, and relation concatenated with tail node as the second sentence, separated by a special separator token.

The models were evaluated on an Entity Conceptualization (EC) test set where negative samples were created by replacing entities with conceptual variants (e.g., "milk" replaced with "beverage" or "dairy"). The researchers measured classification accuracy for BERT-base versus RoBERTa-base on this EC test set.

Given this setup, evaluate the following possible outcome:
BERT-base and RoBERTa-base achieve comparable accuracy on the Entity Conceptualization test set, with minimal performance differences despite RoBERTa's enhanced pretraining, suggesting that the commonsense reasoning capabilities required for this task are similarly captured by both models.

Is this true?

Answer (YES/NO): YES